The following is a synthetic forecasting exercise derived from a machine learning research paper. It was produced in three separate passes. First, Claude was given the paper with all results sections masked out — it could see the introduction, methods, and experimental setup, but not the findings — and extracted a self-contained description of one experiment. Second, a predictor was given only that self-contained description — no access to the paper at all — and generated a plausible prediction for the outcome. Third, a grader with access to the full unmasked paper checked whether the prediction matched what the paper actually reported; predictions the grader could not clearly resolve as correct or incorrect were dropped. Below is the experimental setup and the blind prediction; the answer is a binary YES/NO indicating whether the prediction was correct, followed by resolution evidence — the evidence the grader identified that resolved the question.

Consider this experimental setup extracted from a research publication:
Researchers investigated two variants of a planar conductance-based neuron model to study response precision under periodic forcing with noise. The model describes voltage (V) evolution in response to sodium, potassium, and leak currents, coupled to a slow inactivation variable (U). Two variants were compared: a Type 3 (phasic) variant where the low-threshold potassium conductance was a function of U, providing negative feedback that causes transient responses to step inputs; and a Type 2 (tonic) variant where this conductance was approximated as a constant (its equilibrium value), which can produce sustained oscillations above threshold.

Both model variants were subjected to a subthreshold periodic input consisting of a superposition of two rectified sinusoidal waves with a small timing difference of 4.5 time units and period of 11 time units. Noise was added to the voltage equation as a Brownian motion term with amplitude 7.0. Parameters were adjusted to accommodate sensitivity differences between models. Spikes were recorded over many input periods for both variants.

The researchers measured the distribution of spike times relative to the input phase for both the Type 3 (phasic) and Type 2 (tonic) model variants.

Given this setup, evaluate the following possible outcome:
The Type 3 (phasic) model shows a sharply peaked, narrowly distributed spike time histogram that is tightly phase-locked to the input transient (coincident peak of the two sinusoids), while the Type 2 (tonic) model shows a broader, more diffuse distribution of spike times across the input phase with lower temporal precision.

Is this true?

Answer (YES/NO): YES